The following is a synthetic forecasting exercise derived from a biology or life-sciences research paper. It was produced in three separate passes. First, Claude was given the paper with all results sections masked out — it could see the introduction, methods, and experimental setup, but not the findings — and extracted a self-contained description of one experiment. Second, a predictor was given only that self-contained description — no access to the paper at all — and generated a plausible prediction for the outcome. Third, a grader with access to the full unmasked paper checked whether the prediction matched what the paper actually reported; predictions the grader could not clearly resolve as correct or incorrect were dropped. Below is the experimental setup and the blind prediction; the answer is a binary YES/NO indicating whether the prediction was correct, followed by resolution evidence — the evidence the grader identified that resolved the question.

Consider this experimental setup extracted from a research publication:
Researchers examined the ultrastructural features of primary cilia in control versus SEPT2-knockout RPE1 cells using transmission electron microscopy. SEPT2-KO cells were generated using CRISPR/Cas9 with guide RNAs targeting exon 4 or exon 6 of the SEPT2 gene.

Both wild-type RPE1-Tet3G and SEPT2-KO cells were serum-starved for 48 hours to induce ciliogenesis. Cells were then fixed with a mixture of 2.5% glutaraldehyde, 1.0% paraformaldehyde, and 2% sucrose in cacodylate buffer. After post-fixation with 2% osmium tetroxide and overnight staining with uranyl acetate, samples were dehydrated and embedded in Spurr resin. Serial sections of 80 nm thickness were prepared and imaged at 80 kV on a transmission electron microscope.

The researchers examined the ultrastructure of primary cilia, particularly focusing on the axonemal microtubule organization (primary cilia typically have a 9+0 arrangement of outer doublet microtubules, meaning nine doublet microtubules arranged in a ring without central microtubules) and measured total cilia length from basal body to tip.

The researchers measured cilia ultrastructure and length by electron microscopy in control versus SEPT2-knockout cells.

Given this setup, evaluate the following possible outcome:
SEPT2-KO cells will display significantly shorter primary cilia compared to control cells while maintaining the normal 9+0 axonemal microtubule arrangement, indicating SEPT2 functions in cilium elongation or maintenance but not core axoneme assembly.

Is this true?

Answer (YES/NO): NO